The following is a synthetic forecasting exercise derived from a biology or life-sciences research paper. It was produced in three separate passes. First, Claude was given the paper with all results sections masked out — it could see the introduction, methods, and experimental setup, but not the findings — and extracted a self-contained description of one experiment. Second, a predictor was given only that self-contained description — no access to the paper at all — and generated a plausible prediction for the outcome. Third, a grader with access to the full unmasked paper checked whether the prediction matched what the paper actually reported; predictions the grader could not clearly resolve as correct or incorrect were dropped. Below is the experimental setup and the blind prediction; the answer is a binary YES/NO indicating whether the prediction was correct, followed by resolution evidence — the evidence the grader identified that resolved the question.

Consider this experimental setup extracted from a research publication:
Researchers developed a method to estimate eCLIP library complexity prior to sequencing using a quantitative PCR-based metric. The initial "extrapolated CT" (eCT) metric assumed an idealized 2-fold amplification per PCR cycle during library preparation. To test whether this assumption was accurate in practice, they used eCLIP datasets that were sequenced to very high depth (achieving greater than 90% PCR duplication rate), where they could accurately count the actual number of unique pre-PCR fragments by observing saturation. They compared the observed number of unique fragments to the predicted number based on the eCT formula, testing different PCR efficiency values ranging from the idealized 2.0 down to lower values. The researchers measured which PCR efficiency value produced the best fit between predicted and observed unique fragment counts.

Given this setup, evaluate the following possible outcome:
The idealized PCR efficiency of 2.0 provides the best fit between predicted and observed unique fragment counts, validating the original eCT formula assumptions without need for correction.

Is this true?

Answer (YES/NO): NO